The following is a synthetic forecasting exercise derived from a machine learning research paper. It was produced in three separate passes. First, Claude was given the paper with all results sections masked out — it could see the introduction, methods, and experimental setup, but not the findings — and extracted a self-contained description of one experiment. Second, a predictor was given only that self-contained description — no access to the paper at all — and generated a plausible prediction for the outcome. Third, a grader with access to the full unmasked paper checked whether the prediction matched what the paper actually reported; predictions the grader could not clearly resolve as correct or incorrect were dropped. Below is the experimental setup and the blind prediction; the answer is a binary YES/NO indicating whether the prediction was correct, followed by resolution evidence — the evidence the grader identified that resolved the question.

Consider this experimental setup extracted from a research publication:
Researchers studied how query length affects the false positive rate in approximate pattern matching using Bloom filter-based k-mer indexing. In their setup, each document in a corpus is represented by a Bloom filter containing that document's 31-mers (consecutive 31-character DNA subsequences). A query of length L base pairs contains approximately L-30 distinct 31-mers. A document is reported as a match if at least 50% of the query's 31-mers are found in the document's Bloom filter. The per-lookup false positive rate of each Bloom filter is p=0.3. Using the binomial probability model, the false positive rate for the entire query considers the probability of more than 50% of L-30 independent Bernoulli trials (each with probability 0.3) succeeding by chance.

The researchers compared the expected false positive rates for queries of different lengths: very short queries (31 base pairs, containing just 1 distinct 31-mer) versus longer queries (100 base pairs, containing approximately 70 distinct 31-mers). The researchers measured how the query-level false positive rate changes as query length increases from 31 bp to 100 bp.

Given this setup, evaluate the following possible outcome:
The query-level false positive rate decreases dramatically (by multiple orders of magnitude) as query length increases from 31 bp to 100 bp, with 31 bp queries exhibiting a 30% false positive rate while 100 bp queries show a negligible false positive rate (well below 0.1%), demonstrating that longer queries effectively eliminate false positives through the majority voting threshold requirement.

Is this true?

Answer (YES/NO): YES